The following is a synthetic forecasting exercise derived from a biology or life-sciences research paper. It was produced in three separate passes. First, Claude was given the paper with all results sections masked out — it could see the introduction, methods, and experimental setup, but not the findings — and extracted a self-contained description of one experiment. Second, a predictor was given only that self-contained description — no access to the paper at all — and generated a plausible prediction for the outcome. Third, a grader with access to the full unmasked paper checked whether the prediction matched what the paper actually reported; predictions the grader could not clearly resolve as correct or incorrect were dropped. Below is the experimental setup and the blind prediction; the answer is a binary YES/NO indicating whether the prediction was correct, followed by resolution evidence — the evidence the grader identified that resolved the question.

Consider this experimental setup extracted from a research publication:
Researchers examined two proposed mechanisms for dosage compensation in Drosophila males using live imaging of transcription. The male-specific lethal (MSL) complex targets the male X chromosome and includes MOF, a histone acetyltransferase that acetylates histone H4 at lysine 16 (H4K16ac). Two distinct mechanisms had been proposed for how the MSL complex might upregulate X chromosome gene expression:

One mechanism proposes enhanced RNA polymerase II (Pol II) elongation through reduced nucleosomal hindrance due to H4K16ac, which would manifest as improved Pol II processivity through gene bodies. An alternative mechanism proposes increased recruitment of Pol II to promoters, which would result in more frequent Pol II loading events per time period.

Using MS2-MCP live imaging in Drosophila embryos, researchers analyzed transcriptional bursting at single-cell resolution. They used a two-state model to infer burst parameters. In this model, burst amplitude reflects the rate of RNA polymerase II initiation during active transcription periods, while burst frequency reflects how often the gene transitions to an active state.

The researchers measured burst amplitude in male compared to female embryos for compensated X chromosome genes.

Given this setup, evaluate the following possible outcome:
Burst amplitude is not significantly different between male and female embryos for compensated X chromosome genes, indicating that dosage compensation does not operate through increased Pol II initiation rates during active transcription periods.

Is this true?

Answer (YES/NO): NO